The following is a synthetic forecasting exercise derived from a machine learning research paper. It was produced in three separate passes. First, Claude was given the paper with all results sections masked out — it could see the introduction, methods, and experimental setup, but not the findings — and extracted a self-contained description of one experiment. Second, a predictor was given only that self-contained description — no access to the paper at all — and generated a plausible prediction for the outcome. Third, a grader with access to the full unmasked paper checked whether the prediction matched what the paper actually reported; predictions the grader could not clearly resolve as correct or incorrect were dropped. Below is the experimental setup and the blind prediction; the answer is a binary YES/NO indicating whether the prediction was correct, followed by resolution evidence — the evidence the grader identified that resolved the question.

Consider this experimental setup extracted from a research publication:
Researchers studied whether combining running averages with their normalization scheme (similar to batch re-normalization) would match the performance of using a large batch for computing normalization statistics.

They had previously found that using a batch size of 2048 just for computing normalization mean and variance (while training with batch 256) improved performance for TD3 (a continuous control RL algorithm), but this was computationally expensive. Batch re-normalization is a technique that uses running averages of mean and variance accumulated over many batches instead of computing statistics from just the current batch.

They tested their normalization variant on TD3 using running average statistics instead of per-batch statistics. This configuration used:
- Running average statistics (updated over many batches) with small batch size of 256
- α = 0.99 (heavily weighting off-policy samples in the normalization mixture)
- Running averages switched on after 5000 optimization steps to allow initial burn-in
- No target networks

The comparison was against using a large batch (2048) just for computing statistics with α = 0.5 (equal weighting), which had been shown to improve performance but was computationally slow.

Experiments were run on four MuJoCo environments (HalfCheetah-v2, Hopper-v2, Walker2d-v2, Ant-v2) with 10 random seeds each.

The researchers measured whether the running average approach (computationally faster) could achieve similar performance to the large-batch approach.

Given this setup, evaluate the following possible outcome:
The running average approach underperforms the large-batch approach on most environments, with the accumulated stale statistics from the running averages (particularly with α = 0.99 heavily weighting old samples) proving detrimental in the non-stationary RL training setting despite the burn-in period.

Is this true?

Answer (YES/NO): NO